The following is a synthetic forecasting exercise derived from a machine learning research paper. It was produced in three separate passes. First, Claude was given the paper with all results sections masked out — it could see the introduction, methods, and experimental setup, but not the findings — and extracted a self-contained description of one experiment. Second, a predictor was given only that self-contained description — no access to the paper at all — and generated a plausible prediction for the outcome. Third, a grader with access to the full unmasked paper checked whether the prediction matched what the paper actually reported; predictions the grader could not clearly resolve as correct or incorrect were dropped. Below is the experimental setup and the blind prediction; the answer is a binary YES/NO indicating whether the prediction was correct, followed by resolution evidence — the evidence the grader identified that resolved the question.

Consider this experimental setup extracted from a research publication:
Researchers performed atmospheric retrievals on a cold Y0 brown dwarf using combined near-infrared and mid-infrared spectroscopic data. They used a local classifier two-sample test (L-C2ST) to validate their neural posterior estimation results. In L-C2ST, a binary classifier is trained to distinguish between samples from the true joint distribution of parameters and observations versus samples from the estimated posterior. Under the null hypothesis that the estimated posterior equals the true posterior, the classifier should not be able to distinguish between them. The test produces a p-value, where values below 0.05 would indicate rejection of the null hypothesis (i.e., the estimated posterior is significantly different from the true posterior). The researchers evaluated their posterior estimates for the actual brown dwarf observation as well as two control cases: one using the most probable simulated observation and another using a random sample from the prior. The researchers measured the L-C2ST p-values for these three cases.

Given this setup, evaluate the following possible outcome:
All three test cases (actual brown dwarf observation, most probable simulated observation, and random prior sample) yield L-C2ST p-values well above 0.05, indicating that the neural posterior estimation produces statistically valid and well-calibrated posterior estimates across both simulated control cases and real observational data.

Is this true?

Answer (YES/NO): YES